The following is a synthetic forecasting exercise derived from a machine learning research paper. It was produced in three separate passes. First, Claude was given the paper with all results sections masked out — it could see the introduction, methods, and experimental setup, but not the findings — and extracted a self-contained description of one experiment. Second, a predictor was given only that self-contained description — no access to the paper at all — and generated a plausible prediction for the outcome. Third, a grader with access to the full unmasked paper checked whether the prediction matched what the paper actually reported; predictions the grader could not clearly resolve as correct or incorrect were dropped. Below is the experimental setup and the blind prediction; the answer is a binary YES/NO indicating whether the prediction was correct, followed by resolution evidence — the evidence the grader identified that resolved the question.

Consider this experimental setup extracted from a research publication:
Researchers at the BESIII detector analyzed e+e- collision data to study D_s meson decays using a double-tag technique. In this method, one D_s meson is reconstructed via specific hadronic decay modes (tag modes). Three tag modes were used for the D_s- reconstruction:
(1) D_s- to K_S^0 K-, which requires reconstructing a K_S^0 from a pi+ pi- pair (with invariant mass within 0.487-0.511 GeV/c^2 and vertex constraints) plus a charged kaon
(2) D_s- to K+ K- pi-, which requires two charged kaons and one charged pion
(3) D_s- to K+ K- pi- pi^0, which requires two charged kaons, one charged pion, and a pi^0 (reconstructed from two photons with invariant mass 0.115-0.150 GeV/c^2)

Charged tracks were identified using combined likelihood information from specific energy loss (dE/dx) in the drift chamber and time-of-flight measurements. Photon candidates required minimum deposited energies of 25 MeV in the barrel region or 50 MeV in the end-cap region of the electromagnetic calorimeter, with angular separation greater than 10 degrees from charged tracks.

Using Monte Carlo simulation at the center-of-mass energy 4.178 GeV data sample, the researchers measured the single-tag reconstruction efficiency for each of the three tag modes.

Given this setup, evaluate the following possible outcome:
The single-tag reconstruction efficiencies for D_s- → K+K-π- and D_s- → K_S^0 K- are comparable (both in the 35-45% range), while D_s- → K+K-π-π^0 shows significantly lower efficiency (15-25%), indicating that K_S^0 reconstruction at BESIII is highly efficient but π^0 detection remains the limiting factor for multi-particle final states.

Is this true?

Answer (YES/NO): NO